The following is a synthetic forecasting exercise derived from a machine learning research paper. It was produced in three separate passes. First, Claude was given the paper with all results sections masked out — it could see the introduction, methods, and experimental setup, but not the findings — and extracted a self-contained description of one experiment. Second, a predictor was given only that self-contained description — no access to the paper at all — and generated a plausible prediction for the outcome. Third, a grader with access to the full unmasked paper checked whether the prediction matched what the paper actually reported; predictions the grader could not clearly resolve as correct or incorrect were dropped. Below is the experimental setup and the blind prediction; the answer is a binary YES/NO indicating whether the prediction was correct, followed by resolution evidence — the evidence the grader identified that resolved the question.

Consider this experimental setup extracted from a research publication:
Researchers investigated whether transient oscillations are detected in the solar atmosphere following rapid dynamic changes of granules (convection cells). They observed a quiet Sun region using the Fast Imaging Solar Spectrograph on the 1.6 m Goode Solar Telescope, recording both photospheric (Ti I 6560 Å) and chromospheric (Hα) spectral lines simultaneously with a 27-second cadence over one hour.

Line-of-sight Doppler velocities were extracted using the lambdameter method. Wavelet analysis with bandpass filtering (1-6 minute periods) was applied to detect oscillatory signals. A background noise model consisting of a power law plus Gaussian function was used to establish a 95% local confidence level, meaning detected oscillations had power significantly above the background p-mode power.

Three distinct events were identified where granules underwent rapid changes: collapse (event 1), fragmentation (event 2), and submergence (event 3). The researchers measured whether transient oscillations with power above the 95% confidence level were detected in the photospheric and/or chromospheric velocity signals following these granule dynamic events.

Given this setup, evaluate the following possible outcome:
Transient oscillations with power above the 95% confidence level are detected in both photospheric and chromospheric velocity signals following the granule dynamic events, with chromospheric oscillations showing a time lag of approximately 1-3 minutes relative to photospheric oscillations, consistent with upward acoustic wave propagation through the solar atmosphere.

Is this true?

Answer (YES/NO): NO